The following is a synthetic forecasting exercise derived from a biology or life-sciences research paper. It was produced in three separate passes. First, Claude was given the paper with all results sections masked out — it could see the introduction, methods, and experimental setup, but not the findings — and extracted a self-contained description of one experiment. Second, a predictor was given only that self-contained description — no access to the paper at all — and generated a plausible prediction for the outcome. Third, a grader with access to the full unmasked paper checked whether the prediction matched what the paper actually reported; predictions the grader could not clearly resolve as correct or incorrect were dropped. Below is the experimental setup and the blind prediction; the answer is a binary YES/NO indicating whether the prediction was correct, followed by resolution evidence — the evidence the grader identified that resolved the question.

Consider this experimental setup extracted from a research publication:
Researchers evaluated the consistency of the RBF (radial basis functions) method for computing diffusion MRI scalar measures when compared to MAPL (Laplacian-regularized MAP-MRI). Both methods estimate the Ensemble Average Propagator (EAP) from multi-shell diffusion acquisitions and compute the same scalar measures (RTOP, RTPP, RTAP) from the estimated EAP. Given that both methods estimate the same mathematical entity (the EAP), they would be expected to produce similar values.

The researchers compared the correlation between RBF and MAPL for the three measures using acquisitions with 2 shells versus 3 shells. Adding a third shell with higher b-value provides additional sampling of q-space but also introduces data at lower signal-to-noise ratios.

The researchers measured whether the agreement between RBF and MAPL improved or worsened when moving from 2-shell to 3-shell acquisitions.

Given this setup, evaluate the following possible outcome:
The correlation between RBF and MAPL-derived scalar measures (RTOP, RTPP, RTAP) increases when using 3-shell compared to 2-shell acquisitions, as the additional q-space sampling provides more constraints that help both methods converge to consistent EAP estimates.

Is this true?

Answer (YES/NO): NO